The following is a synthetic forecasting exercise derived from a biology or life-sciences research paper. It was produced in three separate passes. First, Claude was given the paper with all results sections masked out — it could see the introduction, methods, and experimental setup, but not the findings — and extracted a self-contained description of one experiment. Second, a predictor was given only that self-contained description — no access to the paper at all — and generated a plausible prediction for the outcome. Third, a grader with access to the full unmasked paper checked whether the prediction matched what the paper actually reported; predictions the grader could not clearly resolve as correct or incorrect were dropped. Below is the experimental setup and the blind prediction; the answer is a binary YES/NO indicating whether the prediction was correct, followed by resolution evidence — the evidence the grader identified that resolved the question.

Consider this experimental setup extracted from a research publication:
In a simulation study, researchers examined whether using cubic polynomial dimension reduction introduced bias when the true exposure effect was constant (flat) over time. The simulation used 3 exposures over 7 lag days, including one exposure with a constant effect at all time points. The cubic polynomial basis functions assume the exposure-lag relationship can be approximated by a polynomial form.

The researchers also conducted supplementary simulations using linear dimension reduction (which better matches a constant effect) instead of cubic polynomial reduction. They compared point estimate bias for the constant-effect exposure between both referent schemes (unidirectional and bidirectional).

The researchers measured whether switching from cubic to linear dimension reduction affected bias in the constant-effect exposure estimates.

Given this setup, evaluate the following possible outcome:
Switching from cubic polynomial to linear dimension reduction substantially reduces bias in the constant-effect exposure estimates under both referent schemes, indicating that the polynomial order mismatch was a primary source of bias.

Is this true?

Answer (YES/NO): YES